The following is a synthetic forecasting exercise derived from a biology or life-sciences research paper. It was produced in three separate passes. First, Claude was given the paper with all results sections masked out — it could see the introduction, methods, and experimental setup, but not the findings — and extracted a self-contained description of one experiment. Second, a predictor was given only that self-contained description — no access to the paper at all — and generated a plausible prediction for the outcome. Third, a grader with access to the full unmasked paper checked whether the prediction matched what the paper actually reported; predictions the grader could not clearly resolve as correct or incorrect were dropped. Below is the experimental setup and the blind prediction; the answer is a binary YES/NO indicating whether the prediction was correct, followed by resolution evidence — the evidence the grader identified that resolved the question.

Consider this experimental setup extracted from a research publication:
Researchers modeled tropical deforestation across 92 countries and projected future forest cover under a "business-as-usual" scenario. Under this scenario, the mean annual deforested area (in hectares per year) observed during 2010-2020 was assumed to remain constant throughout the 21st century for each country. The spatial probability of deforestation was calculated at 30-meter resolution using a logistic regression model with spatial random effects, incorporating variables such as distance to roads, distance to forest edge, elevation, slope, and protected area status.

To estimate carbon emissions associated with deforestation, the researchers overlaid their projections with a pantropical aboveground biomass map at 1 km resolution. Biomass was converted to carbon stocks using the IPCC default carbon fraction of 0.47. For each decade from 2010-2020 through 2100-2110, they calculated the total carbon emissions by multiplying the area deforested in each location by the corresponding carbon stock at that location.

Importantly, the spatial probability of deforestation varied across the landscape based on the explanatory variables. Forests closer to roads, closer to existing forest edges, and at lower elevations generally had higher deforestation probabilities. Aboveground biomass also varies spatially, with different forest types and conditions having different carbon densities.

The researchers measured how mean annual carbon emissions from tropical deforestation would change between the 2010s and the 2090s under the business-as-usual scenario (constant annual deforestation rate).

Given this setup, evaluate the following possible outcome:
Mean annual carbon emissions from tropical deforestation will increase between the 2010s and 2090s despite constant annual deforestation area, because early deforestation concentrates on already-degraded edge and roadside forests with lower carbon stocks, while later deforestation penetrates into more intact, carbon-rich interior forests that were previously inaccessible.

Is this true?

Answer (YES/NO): YES